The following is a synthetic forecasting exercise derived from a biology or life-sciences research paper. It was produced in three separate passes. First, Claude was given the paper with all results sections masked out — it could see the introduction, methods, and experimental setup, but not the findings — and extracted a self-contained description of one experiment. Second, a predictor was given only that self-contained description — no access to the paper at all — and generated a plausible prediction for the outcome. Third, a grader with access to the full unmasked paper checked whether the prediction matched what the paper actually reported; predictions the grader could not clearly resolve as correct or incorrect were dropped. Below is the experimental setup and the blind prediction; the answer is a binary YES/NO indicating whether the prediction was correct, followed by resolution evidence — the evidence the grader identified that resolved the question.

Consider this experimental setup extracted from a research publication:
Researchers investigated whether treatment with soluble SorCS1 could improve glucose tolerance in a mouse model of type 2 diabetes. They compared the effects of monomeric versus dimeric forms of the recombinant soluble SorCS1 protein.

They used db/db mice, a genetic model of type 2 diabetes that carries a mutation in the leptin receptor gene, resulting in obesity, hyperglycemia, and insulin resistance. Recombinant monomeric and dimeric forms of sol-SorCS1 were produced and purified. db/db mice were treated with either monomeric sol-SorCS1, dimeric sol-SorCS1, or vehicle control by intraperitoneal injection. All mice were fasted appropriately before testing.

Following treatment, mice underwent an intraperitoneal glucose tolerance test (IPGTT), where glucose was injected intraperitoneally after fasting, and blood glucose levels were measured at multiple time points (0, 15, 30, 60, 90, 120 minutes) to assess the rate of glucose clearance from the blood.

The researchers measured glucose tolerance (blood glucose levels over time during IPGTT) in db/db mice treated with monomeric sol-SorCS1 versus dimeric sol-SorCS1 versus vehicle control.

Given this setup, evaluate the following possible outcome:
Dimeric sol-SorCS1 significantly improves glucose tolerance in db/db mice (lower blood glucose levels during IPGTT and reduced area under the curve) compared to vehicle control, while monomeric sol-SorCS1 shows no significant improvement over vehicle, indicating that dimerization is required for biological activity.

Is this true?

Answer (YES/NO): NO